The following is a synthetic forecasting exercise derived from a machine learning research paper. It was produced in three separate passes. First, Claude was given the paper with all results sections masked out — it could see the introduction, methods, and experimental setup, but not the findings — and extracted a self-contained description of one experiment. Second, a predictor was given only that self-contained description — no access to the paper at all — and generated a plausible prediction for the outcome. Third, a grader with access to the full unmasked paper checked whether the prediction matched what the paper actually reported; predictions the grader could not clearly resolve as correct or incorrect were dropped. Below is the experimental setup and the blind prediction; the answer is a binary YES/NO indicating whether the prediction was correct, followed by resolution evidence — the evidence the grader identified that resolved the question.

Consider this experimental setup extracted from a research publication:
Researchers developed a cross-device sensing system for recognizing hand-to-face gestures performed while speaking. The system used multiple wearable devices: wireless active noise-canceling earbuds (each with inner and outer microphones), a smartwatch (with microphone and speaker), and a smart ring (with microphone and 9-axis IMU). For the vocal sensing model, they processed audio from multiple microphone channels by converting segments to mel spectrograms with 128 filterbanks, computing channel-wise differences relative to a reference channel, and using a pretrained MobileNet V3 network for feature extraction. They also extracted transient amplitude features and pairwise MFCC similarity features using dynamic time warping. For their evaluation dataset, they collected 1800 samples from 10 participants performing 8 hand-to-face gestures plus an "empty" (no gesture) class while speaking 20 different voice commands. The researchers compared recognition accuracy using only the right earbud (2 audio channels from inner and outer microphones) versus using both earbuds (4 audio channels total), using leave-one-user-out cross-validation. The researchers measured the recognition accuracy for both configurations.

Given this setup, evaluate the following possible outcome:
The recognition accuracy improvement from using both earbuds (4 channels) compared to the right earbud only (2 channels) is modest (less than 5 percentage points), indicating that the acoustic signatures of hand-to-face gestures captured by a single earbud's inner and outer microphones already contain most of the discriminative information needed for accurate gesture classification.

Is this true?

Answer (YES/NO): NO